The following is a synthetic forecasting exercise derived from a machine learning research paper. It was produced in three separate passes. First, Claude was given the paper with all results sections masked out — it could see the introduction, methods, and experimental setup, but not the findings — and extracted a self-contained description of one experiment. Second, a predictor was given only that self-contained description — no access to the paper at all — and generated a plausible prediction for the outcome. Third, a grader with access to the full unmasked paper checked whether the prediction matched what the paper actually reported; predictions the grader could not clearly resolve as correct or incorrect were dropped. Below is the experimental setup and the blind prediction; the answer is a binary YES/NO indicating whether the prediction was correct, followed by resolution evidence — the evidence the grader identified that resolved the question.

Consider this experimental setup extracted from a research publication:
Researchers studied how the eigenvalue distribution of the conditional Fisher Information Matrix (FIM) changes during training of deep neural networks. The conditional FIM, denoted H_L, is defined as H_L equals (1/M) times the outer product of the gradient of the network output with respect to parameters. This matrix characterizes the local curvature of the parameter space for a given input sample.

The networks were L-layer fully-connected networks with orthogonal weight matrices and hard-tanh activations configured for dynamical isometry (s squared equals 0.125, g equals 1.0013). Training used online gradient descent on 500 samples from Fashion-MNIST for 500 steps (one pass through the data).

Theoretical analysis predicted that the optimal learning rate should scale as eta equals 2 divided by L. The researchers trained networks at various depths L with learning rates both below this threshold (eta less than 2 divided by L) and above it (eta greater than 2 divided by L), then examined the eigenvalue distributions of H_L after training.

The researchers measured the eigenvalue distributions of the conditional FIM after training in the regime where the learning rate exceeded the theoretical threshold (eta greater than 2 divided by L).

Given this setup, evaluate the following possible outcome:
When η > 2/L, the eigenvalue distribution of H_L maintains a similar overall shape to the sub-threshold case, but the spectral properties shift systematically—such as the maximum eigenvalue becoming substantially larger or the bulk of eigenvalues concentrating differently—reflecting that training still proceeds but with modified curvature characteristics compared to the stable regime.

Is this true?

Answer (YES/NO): NO